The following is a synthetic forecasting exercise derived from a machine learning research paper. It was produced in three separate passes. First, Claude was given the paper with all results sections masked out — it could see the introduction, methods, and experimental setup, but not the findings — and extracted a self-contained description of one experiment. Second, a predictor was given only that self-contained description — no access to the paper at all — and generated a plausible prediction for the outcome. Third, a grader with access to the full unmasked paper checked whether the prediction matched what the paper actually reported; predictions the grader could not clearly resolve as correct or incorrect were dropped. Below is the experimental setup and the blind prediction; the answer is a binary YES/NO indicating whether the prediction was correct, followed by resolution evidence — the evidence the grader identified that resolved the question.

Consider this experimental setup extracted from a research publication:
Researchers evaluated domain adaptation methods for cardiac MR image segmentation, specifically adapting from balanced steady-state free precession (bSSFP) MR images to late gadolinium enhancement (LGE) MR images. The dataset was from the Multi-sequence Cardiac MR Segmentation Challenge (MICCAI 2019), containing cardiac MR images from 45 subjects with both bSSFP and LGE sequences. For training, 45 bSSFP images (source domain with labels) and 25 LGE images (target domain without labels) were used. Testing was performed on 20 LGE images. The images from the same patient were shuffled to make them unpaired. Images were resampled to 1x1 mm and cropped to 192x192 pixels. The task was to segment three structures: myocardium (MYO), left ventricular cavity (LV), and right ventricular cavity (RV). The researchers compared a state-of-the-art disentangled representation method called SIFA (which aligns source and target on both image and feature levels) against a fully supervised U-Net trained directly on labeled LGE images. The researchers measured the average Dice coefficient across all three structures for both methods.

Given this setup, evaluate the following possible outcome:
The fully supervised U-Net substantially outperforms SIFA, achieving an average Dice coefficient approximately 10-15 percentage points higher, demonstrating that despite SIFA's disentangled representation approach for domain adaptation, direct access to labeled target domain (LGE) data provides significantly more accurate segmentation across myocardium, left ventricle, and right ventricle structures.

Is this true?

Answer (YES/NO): YES